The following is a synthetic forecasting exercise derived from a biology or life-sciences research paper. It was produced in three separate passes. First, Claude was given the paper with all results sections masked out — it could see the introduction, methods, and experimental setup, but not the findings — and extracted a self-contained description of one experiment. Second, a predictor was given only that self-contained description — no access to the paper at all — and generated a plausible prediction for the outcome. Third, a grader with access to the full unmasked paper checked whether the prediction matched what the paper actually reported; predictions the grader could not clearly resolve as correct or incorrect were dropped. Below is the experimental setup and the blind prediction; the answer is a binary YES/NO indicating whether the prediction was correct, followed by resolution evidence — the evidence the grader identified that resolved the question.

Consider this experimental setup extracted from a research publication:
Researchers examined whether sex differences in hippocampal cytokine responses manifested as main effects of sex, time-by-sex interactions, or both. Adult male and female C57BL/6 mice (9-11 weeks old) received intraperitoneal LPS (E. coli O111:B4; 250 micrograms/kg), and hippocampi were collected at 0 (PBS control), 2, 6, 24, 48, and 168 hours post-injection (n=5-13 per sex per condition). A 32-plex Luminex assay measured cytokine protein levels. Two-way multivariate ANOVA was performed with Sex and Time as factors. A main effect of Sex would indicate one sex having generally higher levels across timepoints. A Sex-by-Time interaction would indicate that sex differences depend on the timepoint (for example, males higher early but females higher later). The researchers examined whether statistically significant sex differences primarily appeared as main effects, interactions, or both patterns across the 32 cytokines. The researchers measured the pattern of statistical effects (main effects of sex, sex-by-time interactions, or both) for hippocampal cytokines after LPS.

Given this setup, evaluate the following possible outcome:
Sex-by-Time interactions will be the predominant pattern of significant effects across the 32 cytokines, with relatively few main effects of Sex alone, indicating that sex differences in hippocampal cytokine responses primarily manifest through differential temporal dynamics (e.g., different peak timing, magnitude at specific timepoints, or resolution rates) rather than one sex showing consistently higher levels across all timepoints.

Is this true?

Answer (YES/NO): YES